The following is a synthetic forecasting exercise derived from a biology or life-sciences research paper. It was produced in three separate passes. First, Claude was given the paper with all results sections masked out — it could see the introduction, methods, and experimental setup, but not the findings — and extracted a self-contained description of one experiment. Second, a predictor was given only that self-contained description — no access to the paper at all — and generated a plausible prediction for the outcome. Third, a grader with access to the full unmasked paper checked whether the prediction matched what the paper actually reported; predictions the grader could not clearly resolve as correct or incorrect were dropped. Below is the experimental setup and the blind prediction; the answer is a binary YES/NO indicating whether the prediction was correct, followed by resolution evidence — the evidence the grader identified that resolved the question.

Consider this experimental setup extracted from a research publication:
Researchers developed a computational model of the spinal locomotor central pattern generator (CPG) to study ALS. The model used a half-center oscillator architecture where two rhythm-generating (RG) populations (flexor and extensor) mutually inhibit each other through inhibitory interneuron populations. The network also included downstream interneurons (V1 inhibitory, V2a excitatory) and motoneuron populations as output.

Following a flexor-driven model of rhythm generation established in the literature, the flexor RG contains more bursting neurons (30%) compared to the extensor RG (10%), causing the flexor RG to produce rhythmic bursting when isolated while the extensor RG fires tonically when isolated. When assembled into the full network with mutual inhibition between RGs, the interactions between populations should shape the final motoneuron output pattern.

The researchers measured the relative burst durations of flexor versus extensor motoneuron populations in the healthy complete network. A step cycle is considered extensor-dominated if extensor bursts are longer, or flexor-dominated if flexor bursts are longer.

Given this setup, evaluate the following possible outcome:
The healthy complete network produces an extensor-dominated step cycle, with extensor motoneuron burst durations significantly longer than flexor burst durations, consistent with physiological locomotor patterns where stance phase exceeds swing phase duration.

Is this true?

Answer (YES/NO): YES